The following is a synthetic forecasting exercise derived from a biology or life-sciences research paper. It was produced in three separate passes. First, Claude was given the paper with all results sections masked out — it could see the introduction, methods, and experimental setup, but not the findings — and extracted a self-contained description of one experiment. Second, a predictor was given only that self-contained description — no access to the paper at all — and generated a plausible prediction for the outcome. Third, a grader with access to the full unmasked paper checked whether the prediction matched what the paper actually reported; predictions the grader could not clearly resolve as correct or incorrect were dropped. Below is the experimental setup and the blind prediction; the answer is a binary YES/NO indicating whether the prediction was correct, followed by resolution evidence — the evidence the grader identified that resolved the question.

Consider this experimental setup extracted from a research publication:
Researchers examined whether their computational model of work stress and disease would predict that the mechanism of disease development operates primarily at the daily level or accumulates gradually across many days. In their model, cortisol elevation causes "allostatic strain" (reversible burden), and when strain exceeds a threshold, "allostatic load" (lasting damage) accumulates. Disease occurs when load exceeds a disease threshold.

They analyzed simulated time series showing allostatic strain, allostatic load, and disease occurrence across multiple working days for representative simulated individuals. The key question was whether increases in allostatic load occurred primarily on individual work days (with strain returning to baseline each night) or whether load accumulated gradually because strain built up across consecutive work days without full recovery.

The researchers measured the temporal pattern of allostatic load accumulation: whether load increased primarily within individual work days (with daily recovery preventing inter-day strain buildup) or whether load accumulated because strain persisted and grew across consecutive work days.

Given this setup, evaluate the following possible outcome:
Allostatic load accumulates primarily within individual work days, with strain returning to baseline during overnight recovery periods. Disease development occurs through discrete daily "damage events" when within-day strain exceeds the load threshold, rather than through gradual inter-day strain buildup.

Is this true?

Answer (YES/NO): YES